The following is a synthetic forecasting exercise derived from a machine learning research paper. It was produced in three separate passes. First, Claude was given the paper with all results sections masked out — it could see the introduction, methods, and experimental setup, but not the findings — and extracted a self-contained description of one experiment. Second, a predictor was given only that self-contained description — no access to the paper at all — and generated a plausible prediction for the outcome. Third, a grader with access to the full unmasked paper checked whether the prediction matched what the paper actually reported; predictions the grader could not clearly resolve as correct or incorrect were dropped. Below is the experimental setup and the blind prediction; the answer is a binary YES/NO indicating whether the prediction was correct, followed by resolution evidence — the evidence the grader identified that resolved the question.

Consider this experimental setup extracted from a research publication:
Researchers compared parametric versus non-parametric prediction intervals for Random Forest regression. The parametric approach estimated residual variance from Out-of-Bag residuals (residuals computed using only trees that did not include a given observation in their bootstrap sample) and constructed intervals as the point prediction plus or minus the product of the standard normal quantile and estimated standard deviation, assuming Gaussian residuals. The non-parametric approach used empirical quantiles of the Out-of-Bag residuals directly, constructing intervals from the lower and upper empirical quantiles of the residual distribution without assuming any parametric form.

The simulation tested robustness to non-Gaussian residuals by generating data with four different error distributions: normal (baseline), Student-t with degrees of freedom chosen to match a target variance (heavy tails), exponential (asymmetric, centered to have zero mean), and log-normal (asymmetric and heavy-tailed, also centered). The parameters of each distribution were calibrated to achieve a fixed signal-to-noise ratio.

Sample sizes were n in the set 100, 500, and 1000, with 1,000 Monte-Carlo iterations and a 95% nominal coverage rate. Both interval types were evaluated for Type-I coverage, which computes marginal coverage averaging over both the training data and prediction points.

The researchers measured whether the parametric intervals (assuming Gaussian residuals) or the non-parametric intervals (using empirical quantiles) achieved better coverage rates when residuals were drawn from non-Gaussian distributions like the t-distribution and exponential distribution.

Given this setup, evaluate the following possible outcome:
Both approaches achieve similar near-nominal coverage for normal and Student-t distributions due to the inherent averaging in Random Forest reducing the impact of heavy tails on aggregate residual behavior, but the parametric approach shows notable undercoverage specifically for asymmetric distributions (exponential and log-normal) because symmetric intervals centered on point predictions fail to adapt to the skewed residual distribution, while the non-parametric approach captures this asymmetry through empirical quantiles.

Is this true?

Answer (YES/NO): NO